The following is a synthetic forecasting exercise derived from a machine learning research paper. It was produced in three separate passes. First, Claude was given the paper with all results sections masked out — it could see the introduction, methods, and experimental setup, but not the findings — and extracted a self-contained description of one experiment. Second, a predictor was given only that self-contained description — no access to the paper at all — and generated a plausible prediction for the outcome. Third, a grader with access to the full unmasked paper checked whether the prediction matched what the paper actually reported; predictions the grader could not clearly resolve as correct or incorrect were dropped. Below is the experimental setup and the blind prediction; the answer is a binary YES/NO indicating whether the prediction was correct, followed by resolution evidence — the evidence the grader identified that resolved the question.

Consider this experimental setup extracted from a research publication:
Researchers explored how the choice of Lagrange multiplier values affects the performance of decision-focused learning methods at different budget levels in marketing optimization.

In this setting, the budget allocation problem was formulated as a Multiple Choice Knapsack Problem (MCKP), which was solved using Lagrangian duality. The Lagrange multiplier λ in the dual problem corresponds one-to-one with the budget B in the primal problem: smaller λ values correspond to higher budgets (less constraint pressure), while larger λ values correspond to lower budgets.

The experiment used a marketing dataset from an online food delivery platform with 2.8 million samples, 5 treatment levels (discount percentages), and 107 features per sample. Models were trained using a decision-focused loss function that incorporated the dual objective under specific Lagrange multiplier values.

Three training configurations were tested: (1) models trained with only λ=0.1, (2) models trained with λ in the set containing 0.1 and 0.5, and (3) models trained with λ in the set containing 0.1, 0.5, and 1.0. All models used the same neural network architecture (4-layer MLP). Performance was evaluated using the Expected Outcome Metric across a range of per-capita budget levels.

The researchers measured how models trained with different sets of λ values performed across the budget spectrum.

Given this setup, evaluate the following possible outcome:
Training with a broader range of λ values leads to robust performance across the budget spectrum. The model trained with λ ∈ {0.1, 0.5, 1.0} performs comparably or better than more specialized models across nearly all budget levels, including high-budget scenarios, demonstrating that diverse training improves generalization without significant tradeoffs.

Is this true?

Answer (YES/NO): NO